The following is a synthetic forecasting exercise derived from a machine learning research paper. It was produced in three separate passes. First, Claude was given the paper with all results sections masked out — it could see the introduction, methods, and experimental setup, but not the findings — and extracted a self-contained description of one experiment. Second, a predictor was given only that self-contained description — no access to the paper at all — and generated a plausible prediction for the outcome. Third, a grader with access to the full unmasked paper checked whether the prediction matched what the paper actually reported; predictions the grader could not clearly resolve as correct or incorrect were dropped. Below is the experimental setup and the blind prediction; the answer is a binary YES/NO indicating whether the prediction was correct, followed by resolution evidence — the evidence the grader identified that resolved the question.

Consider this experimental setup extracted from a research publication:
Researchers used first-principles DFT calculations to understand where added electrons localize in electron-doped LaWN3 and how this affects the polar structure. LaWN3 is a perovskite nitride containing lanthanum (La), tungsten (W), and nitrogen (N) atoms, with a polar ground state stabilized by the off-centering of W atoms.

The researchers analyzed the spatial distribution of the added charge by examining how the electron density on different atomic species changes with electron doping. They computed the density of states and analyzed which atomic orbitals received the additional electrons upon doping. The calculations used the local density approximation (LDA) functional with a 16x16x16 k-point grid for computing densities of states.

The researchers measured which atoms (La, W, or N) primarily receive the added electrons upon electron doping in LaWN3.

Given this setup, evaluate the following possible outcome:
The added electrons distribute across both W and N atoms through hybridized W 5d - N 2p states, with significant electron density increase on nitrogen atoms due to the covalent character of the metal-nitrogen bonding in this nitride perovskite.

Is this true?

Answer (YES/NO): NO